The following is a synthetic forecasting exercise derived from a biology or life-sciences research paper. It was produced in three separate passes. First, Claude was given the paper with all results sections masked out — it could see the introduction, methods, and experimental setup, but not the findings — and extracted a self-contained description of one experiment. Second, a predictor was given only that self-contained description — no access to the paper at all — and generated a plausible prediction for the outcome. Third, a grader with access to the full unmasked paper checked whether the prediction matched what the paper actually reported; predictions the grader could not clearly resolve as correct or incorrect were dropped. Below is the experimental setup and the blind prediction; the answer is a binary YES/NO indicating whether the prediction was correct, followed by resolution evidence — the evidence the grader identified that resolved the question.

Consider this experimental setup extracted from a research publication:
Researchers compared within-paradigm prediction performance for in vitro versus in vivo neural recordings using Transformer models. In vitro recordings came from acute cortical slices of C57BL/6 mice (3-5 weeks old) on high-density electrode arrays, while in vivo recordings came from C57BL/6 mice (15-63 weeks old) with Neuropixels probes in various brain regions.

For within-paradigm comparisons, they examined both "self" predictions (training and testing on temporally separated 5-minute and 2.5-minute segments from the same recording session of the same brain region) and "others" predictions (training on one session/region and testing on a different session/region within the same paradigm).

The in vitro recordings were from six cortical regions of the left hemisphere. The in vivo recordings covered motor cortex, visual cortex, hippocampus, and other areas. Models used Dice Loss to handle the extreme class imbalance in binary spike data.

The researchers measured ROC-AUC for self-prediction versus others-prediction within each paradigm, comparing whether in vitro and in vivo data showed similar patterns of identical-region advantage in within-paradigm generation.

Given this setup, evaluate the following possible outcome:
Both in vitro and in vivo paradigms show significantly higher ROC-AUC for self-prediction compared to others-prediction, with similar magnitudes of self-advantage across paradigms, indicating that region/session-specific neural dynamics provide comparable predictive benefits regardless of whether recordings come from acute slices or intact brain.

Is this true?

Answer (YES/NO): NO